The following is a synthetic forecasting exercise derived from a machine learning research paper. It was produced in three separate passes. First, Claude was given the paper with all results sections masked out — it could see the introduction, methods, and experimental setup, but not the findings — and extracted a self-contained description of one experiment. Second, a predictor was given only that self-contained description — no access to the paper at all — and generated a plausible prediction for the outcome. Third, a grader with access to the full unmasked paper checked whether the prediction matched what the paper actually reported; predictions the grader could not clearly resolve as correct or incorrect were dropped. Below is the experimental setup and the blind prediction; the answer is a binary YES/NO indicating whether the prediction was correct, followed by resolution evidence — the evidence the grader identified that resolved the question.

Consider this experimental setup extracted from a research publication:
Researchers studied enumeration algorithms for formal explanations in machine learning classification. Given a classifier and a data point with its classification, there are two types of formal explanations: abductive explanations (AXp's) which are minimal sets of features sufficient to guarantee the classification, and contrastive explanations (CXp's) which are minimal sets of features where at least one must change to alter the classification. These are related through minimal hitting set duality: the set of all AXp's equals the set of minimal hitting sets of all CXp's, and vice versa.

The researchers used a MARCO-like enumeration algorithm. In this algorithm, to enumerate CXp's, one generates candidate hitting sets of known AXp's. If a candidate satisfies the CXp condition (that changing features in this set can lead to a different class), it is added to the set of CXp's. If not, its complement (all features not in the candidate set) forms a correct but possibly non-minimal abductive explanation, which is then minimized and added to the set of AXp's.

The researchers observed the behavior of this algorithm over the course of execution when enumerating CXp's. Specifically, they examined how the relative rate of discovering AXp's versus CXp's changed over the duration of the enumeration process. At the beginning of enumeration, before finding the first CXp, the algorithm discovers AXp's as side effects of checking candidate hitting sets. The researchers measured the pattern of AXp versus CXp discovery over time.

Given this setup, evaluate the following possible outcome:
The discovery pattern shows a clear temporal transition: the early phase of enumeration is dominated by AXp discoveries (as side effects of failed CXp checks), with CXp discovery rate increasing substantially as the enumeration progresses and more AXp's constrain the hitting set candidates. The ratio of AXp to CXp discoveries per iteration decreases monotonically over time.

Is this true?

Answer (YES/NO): YES